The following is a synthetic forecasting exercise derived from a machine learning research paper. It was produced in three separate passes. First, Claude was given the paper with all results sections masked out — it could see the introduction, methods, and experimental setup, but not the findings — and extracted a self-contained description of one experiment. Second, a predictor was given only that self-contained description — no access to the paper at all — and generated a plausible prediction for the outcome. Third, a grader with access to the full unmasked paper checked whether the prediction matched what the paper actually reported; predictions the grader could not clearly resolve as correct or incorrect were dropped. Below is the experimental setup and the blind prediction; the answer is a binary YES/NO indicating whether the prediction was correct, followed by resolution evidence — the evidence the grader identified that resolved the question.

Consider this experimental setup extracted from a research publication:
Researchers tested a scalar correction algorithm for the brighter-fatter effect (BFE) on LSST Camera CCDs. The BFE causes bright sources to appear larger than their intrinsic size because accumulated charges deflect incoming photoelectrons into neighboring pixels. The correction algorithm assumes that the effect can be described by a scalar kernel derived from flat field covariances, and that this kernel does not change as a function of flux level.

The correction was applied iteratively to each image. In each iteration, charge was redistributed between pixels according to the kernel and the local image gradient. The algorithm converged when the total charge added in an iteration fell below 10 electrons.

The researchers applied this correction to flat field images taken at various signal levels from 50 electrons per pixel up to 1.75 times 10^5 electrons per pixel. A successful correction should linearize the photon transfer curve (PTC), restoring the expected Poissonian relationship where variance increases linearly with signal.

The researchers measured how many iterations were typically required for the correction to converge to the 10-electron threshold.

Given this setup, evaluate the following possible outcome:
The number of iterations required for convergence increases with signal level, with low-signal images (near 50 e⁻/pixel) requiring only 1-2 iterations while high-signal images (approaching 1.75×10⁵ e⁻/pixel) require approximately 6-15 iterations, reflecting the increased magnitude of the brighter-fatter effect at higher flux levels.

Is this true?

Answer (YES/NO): NO